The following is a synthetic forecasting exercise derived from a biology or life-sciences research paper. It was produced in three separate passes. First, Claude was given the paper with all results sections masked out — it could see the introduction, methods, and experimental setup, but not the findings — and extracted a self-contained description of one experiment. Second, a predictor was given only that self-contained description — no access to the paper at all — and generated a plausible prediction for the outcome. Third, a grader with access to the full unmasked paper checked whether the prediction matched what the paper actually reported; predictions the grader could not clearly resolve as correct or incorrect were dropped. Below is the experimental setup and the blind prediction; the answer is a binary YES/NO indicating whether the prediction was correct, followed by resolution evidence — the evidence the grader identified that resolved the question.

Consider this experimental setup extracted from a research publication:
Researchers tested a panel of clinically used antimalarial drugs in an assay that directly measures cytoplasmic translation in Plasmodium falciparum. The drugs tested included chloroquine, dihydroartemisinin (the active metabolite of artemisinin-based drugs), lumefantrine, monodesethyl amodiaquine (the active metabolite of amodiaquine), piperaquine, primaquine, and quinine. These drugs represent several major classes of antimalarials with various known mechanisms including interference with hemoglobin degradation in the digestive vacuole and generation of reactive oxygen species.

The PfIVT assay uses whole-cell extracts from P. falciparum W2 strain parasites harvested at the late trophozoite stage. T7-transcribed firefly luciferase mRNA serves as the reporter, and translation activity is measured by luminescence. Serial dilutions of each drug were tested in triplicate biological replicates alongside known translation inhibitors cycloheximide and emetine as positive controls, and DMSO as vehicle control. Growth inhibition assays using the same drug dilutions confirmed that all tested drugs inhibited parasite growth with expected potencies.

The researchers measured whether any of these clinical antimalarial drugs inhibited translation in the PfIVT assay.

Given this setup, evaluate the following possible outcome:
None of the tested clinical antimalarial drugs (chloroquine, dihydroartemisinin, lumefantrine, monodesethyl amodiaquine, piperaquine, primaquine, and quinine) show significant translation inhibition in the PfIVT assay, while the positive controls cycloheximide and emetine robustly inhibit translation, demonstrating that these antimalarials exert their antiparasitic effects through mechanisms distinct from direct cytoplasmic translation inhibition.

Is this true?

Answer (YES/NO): YES